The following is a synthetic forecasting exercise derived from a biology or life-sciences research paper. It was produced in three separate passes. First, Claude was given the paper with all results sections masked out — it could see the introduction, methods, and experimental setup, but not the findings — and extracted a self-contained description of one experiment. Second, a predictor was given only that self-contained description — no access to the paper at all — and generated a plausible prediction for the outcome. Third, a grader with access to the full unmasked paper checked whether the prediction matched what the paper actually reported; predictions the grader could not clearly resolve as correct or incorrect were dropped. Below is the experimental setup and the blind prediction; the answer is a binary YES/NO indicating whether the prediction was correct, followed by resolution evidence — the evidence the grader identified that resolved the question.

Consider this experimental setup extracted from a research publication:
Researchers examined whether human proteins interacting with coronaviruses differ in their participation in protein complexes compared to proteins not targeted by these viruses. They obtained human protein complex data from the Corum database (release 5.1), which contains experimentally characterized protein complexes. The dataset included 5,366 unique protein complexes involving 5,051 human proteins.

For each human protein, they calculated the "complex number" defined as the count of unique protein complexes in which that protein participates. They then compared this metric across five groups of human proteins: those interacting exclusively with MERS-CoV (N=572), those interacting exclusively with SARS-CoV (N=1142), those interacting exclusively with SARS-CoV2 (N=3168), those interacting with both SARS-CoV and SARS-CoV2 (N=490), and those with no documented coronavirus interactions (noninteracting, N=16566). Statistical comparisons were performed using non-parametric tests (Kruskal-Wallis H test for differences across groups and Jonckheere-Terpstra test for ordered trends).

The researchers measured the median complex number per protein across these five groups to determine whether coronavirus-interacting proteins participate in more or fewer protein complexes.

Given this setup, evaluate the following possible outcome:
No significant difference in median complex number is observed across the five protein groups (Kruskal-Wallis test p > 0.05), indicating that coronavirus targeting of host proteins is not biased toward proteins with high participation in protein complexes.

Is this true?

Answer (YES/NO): NO